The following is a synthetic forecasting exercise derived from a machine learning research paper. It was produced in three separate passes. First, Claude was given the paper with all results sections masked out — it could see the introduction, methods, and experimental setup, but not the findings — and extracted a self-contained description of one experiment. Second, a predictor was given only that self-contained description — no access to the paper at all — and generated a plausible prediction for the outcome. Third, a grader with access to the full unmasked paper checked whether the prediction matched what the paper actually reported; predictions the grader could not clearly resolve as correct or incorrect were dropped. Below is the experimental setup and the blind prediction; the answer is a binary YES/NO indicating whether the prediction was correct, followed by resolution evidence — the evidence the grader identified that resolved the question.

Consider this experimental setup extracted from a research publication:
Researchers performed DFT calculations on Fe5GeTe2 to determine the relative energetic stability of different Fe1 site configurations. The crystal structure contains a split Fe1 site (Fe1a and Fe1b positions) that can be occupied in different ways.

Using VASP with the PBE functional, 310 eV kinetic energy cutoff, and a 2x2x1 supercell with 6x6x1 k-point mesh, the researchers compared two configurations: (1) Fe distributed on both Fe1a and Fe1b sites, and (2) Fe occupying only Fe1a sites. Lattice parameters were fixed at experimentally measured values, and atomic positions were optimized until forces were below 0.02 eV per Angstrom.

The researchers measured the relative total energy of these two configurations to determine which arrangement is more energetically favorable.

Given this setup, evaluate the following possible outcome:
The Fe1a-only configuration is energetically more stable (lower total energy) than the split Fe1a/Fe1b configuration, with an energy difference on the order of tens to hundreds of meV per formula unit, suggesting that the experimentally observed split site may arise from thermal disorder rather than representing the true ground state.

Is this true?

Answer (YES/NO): NO